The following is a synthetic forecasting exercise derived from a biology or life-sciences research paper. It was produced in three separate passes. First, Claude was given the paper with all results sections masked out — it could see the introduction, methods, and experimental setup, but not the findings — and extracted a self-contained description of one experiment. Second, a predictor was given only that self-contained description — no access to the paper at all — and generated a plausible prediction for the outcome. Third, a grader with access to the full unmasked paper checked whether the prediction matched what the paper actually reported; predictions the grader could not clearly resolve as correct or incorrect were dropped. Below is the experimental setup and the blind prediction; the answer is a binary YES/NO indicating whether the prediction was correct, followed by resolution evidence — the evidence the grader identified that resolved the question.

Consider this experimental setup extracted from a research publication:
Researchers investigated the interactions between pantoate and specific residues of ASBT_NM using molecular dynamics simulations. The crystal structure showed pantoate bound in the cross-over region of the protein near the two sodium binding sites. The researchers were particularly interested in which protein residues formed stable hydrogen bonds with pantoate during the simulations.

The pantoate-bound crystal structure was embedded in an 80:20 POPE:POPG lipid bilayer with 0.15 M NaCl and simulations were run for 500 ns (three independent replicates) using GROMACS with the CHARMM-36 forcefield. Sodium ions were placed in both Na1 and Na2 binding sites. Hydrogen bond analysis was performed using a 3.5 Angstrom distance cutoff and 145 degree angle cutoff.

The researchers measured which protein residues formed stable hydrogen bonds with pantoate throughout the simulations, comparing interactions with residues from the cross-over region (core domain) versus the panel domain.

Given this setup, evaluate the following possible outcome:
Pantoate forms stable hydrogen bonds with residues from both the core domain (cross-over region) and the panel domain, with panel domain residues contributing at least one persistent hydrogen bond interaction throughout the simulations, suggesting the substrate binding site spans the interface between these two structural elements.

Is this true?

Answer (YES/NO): NO